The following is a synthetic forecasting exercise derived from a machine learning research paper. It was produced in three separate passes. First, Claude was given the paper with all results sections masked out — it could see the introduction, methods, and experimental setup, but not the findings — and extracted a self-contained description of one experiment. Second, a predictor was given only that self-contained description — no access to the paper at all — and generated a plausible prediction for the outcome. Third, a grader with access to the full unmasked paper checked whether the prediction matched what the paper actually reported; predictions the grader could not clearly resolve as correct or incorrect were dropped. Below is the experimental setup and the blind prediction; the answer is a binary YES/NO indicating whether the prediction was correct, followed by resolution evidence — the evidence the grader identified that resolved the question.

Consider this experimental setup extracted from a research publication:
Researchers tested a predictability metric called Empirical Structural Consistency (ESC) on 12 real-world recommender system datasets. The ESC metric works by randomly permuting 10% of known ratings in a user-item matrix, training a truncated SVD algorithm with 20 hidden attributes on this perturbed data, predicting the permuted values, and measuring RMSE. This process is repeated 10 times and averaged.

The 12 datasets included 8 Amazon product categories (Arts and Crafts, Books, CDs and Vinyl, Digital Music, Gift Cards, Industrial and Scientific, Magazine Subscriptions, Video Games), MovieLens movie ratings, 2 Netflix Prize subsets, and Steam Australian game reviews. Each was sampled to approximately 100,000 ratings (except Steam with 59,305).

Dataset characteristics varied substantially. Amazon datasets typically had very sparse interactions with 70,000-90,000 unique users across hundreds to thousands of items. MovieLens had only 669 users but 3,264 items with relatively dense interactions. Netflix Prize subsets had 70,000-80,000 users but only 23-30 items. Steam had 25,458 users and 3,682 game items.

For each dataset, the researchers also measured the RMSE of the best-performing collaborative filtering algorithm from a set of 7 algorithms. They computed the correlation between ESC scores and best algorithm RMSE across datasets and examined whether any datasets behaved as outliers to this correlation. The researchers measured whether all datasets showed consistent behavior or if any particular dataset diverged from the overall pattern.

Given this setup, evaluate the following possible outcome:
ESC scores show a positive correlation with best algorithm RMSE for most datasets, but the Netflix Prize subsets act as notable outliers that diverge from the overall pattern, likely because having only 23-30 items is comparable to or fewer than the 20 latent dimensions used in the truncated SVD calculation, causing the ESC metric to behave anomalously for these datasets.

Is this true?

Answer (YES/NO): NO